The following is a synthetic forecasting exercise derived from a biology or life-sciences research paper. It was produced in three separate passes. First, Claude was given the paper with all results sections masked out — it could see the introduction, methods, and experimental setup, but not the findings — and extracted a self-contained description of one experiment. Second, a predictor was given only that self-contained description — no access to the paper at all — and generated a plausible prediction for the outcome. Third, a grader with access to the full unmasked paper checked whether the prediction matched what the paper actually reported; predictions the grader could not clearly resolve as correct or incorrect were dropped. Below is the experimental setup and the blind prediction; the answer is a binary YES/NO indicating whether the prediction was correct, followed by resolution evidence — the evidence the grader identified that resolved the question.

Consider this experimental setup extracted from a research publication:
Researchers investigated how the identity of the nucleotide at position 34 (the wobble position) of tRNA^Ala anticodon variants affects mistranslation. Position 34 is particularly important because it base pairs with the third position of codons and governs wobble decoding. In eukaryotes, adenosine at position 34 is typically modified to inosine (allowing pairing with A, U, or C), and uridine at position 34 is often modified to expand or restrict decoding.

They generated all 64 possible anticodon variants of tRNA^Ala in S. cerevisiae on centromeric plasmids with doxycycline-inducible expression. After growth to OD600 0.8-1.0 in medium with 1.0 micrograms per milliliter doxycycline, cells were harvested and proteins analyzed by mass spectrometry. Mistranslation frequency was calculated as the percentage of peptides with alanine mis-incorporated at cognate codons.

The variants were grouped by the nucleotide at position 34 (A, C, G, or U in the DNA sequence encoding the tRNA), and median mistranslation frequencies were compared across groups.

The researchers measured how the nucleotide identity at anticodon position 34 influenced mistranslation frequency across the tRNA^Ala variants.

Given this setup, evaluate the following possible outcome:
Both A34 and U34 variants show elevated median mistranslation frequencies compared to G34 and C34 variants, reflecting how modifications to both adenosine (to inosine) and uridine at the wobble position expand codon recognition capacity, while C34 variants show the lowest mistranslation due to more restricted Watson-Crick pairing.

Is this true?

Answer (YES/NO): NO